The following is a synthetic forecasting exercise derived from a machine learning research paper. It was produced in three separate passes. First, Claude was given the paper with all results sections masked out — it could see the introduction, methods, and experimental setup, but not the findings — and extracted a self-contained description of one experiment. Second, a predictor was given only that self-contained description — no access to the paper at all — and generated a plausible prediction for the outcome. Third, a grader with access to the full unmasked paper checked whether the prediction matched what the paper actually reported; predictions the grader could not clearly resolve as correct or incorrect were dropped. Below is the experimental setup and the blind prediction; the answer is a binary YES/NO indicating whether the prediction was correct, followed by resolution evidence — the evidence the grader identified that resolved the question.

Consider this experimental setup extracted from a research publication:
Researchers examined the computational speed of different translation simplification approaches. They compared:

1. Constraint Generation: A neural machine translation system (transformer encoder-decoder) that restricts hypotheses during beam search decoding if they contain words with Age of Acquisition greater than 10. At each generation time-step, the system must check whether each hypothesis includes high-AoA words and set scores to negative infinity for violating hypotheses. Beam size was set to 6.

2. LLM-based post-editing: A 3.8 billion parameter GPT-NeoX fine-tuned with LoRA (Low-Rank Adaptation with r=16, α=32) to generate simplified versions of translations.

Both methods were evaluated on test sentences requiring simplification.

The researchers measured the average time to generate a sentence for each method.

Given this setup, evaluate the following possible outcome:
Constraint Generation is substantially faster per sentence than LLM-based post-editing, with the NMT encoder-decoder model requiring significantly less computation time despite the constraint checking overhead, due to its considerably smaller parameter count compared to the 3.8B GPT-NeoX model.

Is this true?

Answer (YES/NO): NO